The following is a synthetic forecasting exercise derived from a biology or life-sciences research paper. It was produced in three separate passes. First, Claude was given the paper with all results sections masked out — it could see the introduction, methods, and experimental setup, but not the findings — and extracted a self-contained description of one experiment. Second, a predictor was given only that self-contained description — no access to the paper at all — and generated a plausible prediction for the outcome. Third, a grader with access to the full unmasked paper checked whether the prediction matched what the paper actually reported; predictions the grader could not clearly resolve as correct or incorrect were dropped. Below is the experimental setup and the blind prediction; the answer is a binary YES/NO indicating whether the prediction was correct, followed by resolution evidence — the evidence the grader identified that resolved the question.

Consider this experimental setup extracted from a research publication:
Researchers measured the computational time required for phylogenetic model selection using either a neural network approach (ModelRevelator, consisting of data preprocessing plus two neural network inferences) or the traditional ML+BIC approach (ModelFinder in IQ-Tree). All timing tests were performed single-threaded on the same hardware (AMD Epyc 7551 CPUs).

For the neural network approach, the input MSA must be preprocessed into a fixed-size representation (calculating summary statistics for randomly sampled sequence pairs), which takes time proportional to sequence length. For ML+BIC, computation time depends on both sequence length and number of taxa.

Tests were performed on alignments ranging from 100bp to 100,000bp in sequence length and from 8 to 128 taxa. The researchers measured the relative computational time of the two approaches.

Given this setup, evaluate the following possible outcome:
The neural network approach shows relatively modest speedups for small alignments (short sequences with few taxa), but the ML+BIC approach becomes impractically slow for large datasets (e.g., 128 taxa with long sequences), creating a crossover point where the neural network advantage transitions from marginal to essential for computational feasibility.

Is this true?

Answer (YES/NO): NO